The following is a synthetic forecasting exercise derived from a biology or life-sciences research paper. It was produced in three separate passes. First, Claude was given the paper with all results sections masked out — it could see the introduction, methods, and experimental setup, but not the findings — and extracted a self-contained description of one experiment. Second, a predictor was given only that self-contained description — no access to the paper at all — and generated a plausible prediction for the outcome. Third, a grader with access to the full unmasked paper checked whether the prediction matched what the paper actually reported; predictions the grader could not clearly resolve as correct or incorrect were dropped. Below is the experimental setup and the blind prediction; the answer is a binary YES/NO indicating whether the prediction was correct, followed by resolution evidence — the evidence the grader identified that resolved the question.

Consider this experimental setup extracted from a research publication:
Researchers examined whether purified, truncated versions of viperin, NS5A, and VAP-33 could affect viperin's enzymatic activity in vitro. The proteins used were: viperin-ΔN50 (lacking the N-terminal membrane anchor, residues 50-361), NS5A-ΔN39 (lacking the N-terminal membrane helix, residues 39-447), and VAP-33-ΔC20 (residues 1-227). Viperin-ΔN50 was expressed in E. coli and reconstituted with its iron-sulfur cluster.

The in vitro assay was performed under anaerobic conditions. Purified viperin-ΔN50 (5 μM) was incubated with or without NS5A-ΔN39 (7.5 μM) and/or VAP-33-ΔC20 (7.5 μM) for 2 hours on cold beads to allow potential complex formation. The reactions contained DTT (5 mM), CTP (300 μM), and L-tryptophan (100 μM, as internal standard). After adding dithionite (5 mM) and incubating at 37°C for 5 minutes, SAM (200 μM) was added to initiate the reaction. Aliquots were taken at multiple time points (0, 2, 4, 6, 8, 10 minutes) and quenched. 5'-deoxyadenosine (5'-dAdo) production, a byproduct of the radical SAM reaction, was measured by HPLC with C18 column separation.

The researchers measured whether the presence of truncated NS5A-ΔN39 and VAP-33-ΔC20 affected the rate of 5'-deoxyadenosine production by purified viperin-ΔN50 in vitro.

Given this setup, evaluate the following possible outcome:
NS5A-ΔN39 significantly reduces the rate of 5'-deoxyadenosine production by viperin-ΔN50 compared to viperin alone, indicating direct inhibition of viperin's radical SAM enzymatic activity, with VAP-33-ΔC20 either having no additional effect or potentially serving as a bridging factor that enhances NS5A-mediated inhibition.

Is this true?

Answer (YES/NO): NO